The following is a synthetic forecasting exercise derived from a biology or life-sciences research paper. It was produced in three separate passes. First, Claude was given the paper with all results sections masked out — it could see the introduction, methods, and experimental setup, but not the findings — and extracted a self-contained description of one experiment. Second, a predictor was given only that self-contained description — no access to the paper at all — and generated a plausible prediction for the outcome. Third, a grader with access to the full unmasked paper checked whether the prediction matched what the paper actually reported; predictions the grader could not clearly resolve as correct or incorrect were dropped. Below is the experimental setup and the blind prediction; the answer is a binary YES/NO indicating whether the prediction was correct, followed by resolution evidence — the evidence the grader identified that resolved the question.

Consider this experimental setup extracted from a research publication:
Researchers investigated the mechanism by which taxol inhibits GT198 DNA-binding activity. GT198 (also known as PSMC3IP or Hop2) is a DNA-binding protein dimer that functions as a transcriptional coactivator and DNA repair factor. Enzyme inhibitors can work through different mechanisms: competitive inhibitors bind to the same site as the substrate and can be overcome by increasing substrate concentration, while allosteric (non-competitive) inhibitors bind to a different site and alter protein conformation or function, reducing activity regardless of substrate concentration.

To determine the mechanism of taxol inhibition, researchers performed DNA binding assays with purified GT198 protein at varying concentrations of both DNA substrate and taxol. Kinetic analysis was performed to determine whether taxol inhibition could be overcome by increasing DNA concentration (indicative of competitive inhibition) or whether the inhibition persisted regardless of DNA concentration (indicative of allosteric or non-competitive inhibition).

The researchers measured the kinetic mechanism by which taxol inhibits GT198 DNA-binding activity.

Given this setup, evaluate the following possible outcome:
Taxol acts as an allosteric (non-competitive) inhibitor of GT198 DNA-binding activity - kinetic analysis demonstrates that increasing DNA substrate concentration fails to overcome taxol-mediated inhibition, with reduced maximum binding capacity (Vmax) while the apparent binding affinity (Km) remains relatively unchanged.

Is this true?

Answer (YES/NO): YES